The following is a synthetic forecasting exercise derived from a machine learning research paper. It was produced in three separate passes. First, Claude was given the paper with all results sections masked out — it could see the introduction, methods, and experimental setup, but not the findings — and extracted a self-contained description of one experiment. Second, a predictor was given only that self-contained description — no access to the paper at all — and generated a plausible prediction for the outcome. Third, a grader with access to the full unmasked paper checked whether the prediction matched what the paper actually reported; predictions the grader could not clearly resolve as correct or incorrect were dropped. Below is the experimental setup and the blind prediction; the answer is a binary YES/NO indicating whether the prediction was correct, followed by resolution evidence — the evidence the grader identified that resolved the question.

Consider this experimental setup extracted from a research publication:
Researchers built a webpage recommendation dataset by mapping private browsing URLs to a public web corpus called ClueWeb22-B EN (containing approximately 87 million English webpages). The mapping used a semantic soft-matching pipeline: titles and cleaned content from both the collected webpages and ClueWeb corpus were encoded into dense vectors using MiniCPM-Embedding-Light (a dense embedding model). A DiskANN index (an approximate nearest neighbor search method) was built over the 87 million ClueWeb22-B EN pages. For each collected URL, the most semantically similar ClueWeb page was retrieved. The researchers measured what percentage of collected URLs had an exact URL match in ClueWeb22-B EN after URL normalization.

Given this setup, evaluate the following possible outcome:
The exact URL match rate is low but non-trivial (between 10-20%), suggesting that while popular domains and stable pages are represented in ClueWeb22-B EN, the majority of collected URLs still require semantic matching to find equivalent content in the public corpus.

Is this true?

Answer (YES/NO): YES